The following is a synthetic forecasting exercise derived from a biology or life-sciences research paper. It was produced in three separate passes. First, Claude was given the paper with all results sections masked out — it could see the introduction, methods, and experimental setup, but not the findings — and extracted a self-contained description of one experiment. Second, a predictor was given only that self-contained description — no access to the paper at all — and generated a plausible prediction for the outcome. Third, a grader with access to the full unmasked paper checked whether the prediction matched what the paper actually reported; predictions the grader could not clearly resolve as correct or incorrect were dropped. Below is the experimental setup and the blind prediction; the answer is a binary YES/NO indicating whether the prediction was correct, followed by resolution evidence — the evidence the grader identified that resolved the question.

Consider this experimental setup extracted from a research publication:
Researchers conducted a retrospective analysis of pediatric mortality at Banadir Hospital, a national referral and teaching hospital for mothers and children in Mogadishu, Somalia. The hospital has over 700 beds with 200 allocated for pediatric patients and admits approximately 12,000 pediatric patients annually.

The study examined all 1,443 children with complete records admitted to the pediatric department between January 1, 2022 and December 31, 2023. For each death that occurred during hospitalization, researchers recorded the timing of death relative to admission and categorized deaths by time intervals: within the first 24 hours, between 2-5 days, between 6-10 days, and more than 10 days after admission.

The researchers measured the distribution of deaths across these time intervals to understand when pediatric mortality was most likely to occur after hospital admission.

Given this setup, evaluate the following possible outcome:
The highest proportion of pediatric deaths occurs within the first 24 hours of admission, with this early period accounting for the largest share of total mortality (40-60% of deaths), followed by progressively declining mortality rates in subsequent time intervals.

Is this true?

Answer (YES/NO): NO